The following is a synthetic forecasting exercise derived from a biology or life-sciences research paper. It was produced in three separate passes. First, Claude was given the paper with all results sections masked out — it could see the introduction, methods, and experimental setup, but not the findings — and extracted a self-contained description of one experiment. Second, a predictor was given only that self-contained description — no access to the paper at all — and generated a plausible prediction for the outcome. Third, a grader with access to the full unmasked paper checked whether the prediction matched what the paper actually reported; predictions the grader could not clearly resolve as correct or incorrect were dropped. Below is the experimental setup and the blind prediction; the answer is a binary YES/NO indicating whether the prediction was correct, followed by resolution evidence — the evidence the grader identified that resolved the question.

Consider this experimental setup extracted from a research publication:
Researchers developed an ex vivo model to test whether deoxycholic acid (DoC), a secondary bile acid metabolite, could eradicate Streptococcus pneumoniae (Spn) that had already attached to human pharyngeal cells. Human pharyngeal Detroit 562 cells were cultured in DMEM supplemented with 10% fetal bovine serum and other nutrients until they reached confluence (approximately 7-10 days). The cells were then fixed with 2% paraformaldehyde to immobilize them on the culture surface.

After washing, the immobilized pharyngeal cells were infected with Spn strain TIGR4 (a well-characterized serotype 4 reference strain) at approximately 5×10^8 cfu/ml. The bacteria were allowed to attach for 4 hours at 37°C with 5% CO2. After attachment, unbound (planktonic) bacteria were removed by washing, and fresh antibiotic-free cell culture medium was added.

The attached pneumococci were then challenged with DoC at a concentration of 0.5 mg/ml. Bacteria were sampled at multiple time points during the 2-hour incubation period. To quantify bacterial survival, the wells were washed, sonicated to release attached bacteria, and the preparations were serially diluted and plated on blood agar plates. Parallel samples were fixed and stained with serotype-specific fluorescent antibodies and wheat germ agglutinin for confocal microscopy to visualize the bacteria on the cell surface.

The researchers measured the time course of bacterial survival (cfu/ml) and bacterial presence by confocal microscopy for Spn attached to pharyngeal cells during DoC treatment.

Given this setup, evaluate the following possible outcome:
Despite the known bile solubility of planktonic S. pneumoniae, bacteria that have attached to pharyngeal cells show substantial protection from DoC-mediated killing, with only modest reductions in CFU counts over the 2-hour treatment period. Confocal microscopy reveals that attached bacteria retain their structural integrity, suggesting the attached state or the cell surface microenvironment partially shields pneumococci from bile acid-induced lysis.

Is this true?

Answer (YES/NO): NO